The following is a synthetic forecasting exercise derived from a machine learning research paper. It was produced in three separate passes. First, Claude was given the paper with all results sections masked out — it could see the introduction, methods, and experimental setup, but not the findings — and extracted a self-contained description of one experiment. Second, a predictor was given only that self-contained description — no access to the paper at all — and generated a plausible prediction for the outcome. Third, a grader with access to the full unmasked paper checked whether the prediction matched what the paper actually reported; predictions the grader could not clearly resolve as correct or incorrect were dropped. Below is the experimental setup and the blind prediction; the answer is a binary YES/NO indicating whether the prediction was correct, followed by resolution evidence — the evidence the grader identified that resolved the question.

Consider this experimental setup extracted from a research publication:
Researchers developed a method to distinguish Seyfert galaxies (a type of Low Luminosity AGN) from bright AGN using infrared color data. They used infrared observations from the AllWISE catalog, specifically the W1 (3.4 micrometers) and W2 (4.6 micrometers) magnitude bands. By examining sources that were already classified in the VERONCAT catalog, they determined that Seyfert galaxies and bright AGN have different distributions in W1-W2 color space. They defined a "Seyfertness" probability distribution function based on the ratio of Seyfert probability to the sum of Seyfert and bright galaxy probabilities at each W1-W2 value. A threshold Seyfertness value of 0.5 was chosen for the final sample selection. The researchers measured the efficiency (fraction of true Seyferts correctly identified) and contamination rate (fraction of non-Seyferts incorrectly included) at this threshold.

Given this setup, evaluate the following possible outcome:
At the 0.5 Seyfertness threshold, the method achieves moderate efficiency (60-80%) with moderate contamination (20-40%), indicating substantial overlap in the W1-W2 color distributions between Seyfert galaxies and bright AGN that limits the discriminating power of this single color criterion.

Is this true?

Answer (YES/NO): YES